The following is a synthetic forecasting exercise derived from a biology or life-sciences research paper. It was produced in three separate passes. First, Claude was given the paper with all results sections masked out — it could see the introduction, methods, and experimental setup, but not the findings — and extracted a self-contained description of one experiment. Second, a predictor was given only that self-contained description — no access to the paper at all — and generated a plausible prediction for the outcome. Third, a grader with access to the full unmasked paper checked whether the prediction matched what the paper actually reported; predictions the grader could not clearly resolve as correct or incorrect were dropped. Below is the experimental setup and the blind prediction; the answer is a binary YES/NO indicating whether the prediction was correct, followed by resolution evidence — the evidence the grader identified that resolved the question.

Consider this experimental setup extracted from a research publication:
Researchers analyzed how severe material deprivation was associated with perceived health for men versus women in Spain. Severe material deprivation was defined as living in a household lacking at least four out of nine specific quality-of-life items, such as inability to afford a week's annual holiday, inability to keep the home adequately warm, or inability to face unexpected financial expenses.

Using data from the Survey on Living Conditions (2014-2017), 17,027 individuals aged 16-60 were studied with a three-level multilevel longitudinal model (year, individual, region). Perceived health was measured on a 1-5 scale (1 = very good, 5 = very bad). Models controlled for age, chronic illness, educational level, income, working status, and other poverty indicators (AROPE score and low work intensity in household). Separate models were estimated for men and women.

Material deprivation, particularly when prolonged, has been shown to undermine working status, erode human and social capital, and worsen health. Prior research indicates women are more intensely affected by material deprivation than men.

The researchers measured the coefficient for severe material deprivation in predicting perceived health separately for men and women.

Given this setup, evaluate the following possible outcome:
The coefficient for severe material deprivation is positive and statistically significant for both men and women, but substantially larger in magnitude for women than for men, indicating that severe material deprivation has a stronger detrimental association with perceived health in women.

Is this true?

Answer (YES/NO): NO